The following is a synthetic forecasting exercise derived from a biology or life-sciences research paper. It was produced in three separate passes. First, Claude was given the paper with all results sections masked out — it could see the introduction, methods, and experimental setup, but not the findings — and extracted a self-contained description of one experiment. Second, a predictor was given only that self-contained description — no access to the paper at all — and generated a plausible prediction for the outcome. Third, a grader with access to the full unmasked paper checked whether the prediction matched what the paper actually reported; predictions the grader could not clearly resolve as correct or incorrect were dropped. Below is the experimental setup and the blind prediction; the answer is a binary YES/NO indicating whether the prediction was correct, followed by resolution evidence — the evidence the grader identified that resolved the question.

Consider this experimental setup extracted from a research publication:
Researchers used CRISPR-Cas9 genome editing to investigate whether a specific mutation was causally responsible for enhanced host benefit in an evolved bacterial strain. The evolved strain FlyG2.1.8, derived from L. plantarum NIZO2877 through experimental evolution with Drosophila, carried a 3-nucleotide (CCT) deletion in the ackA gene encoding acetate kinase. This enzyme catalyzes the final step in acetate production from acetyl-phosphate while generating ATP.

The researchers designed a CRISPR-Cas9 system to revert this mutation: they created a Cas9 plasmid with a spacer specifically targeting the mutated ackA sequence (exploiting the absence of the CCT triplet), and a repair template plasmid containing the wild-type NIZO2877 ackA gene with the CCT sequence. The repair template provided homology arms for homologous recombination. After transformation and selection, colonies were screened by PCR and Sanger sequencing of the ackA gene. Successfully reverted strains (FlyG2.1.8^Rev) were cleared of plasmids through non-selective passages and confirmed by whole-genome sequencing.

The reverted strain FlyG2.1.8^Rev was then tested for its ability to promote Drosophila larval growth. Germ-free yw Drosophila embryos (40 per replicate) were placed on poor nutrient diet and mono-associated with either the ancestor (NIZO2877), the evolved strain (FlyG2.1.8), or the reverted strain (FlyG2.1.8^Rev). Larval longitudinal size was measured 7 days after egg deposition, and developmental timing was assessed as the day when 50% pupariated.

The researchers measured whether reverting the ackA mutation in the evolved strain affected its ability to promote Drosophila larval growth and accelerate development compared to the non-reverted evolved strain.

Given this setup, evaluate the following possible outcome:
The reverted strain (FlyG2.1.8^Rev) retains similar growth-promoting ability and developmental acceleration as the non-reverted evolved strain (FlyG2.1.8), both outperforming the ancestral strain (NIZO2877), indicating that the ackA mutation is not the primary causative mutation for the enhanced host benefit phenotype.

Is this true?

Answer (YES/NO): NO